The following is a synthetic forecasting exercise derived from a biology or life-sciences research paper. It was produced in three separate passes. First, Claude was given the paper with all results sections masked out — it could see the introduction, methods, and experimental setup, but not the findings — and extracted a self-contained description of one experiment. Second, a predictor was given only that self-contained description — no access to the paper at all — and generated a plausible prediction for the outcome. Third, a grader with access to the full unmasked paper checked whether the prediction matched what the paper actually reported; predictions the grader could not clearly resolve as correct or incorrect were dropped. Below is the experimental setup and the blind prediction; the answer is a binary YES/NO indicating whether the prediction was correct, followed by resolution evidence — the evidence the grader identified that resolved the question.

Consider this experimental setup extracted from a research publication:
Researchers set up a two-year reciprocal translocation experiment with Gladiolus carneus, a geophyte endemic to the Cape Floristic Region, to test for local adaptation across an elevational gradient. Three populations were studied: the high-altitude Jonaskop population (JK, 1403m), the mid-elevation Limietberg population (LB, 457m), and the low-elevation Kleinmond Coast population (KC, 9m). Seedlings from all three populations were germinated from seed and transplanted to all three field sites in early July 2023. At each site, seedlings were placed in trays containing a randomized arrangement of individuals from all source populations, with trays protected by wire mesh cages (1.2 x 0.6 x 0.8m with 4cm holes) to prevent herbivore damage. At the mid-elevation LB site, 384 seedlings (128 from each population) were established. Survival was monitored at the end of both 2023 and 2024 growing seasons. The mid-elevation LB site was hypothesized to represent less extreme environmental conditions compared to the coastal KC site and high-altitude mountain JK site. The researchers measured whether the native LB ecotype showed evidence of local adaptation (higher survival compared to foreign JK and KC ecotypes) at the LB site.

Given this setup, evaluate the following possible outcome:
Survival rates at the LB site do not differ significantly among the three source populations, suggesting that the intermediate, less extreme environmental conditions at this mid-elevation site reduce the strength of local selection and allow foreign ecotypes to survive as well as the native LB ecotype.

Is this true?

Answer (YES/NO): NO